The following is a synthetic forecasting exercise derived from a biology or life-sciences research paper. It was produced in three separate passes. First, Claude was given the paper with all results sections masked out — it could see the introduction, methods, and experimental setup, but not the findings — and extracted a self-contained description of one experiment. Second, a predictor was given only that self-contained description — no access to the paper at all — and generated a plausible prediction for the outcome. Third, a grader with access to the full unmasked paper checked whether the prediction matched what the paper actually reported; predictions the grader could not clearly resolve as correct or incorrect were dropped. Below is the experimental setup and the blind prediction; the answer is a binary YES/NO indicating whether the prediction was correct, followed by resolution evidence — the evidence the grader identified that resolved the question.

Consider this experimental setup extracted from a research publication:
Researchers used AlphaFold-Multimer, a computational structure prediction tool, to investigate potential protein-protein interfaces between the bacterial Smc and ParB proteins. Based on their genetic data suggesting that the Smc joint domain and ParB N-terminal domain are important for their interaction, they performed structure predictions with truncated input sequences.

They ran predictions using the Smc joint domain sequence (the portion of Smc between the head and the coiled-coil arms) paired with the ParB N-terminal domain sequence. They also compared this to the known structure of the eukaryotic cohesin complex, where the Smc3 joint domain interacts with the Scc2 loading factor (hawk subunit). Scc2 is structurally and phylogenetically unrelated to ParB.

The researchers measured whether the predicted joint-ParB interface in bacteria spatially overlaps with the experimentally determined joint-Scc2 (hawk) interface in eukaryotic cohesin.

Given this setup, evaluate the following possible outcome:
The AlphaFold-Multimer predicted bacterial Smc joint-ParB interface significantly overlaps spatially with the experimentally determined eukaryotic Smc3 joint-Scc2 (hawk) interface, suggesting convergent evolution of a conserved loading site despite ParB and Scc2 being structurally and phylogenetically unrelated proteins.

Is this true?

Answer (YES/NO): YES